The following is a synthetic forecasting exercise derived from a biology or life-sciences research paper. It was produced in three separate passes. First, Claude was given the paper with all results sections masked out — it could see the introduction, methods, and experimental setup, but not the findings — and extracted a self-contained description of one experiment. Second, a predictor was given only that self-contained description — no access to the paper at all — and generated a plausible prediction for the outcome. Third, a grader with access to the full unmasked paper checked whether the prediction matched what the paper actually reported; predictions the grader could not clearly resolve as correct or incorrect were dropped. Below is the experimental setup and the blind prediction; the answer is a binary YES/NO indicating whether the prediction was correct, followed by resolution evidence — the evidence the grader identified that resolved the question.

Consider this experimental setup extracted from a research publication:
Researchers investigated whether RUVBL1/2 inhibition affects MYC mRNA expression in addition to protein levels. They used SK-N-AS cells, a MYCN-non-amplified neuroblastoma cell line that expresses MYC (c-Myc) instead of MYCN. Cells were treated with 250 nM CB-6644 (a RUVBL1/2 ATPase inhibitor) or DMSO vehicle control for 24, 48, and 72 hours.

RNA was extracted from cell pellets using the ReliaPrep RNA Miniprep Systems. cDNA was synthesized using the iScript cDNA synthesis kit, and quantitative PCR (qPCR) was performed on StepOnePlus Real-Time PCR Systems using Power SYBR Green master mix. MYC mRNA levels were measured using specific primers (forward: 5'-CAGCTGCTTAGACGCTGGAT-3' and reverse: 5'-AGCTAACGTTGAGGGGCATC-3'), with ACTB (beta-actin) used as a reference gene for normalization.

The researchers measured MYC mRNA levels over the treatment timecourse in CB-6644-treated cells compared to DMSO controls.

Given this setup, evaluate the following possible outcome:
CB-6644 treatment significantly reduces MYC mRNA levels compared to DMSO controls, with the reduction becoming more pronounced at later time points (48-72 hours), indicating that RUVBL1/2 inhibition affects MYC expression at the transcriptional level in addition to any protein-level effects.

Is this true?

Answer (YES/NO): YES